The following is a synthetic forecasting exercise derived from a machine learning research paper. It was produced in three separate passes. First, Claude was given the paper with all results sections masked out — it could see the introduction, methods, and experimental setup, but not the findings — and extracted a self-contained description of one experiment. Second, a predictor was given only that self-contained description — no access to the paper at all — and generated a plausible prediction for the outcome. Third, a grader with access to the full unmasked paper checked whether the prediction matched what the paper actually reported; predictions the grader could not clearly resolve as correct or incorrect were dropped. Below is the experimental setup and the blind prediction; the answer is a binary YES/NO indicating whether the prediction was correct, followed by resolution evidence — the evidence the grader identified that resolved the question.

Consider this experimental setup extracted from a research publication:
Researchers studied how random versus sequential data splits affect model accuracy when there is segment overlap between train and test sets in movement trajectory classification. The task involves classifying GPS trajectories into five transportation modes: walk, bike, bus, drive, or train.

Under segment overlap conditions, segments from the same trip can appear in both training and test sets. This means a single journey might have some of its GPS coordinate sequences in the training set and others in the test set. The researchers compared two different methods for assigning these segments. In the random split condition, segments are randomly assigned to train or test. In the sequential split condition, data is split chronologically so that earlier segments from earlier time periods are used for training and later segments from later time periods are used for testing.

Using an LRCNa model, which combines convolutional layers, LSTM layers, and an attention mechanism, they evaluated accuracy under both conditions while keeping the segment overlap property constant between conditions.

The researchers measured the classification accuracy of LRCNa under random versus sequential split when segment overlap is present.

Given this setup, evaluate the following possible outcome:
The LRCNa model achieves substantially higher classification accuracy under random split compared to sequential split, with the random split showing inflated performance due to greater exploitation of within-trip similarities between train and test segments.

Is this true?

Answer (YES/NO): YES